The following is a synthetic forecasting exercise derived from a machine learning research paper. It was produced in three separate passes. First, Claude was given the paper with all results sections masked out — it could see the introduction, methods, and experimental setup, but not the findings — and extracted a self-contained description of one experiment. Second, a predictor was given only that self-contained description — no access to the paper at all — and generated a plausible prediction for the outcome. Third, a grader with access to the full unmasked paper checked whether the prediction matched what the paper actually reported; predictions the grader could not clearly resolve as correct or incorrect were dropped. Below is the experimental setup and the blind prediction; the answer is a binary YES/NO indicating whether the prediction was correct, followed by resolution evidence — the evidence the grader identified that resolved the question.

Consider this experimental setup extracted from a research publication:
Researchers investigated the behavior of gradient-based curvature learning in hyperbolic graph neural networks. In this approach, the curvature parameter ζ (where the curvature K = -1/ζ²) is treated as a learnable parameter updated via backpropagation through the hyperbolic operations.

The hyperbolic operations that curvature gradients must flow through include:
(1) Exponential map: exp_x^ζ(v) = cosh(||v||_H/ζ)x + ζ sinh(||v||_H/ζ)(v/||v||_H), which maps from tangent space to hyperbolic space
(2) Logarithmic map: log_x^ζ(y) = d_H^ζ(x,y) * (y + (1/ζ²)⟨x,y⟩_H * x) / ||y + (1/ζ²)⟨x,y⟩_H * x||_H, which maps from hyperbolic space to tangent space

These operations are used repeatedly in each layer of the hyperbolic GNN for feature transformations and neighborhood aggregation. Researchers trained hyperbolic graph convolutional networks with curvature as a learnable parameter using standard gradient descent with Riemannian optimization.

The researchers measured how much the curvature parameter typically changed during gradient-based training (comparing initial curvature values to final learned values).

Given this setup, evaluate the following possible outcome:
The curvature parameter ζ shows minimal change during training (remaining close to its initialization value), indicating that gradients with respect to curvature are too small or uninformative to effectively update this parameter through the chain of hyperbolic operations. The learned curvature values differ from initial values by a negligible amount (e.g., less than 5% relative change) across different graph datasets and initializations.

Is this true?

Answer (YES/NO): NO